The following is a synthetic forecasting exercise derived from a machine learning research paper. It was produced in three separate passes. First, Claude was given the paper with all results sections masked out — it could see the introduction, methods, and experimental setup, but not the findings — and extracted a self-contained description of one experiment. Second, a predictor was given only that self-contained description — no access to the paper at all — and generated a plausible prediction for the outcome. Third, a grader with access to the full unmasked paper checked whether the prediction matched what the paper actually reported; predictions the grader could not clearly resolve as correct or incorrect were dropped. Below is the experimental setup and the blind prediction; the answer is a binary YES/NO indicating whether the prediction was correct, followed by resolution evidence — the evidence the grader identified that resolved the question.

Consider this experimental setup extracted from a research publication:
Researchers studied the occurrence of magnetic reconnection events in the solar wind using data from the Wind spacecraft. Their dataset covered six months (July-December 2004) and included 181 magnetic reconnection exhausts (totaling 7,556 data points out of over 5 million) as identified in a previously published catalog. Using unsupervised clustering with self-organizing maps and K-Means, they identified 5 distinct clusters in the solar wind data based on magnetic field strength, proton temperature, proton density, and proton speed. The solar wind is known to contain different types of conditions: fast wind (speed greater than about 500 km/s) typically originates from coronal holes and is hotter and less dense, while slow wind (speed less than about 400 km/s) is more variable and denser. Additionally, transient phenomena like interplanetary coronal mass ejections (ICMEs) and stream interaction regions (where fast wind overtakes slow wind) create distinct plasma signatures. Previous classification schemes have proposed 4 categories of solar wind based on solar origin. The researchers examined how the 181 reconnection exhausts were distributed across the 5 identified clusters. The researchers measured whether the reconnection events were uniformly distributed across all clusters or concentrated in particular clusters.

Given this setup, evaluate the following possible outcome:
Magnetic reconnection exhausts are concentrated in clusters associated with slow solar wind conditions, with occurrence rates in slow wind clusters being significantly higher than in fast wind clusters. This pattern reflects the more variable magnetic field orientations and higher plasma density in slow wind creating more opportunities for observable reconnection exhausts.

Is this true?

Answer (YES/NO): YES